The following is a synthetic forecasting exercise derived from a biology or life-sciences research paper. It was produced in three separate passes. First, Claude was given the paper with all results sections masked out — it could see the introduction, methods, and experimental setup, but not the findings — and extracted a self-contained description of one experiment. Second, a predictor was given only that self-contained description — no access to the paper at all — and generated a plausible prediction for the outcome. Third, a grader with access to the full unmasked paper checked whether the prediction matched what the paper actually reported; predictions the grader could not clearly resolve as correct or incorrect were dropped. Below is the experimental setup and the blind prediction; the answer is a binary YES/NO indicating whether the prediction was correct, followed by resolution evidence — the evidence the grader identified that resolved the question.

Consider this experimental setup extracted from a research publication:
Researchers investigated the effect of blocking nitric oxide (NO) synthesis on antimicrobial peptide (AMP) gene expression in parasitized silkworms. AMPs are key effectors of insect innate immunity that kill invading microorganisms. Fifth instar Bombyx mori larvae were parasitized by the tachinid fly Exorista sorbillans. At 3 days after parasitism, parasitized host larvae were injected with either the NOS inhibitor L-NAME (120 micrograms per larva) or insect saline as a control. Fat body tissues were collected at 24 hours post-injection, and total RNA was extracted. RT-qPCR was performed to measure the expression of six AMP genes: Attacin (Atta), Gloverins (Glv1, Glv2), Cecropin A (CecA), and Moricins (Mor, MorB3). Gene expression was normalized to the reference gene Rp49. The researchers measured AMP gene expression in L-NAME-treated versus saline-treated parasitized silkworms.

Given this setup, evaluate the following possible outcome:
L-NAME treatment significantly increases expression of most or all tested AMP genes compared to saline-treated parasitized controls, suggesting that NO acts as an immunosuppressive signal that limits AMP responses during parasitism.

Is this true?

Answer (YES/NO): NO